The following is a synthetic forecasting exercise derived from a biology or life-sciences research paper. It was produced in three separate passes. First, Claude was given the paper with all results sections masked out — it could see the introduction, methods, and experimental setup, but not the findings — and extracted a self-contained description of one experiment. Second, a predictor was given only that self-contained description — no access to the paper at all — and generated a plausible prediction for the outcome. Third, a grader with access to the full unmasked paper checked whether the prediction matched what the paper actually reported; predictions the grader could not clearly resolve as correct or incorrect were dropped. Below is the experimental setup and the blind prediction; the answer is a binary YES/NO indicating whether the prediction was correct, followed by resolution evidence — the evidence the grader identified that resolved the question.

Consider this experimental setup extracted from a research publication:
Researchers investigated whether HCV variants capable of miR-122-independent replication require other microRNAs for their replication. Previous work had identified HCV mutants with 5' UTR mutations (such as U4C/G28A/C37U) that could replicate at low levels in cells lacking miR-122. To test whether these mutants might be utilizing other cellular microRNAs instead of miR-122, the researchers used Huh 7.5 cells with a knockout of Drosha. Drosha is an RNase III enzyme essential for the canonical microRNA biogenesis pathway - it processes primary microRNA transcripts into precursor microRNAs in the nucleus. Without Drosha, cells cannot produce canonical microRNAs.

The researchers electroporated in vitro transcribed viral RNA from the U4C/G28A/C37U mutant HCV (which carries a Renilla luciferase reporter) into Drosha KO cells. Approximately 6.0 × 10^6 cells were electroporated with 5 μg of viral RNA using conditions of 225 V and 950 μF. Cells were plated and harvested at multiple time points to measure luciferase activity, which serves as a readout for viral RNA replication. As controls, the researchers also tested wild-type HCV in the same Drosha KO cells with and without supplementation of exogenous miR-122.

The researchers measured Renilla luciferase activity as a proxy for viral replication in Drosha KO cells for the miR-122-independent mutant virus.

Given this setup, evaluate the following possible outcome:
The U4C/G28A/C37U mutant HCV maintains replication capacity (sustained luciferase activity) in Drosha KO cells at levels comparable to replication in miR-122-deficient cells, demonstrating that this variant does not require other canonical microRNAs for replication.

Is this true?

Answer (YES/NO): YES